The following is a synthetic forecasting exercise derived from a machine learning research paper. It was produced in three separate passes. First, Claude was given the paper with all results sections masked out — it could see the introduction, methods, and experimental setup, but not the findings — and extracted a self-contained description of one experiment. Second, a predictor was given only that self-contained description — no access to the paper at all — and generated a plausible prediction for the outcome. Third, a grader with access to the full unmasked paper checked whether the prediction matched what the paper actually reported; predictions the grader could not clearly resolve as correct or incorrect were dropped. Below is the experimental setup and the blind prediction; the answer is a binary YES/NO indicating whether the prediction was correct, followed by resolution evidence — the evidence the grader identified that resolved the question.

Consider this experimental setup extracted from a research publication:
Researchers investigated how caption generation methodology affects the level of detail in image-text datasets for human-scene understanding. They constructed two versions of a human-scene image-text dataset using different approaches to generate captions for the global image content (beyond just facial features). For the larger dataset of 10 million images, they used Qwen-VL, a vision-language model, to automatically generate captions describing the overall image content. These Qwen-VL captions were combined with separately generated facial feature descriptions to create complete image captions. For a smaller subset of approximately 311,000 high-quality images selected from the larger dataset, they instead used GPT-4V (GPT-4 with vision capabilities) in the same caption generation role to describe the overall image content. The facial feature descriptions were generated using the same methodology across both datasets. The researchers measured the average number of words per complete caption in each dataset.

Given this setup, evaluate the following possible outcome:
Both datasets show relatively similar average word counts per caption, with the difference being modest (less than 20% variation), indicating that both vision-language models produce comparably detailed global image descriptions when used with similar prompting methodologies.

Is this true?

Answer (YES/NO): NO